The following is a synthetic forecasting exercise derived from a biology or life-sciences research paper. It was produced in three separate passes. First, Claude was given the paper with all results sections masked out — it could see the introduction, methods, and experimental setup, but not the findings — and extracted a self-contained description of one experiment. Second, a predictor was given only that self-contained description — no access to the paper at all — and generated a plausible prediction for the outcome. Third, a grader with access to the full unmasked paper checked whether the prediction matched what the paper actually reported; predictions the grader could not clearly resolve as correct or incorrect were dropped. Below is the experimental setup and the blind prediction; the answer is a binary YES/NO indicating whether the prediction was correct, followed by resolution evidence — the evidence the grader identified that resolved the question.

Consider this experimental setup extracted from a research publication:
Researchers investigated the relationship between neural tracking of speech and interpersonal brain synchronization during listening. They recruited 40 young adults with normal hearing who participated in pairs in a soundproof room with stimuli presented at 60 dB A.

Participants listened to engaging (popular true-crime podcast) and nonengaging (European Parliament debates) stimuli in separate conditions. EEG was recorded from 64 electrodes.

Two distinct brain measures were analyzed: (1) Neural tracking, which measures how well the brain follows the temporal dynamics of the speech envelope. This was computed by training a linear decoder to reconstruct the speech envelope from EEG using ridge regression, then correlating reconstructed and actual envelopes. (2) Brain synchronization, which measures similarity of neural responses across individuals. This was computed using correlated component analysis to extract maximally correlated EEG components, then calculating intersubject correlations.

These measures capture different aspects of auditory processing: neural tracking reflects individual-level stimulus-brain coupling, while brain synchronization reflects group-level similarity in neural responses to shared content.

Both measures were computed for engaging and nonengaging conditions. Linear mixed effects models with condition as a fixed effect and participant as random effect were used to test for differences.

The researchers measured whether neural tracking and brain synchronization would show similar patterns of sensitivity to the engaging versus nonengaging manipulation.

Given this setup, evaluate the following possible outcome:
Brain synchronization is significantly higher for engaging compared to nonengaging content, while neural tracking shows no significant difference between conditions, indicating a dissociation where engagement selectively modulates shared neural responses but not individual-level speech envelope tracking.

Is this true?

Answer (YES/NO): NO